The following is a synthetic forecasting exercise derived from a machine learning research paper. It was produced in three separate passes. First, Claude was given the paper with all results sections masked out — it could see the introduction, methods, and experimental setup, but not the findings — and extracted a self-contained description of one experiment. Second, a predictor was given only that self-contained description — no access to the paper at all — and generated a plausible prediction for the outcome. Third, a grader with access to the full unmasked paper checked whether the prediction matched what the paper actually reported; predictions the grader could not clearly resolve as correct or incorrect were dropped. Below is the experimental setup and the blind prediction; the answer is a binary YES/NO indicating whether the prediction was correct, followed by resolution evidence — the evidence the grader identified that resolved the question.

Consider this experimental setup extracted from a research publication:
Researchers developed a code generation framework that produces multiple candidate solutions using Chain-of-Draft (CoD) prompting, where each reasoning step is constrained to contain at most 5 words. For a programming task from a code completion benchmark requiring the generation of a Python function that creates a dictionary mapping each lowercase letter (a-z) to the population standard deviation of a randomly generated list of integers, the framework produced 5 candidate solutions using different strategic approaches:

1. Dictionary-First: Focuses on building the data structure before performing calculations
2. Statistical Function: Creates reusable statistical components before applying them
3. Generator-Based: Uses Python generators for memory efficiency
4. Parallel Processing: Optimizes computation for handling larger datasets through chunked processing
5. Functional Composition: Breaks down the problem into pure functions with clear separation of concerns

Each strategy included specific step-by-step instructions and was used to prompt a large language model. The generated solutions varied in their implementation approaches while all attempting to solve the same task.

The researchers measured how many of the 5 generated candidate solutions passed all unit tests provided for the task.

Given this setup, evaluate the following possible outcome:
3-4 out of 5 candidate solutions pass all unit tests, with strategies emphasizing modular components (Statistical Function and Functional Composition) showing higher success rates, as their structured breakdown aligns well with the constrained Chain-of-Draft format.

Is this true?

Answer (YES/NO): NO